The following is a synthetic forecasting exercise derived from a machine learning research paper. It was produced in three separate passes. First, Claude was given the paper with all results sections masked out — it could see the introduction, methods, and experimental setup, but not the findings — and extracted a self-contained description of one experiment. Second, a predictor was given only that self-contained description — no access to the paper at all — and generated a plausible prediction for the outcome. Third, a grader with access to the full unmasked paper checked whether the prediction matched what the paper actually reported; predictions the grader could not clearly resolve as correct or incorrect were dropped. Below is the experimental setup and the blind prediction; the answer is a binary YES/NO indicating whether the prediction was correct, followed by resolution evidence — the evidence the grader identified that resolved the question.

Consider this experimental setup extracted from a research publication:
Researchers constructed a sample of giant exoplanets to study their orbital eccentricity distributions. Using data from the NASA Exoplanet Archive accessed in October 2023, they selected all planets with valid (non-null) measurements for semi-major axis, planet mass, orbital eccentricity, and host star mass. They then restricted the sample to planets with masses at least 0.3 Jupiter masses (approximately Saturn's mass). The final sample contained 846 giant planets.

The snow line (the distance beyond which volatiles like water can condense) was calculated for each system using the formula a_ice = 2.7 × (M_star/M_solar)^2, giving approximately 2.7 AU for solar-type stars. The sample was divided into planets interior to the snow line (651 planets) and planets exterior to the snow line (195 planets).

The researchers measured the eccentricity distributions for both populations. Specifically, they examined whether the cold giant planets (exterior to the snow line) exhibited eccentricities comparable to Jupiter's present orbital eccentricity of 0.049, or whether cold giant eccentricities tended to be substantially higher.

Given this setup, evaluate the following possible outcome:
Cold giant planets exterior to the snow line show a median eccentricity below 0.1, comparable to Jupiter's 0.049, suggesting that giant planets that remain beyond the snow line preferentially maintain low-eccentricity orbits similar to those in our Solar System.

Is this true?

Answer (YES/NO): NO